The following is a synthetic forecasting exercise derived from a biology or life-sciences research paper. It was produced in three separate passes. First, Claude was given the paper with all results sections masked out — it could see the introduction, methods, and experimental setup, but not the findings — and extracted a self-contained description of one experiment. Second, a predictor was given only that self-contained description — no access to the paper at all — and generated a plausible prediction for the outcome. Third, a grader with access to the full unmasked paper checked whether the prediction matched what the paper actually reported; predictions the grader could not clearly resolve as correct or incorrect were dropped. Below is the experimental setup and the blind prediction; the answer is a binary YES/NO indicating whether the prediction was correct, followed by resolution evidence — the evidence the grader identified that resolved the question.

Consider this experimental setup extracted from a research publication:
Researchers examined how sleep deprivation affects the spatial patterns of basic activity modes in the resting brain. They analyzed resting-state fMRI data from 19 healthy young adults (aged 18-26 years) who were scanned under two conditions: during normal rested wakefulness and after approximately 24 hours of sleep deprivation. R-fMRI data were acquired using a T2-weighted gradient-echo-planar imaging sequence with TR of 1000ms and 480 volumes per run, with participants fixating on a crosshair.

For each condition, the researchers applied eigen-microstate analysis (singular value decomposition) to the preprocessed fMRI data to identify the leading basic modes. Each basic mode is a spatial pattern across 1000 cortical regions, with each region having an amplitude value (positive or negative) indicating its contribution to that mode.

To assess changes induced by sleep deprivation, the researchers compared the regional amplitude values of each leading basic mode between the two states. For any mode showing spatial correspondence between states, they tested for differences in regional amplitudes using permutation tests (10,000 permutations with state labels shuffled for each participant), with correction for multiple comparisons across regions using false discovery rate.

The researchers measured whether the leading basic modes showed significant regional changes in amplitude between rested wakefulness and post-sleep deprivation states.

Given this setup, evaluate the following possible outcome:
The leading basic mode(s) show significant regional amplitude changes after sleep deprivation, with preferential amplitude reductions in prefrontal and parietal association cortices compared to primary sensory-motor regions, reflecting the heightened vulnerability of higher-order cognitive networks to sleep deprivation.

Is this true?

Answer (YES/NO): NO